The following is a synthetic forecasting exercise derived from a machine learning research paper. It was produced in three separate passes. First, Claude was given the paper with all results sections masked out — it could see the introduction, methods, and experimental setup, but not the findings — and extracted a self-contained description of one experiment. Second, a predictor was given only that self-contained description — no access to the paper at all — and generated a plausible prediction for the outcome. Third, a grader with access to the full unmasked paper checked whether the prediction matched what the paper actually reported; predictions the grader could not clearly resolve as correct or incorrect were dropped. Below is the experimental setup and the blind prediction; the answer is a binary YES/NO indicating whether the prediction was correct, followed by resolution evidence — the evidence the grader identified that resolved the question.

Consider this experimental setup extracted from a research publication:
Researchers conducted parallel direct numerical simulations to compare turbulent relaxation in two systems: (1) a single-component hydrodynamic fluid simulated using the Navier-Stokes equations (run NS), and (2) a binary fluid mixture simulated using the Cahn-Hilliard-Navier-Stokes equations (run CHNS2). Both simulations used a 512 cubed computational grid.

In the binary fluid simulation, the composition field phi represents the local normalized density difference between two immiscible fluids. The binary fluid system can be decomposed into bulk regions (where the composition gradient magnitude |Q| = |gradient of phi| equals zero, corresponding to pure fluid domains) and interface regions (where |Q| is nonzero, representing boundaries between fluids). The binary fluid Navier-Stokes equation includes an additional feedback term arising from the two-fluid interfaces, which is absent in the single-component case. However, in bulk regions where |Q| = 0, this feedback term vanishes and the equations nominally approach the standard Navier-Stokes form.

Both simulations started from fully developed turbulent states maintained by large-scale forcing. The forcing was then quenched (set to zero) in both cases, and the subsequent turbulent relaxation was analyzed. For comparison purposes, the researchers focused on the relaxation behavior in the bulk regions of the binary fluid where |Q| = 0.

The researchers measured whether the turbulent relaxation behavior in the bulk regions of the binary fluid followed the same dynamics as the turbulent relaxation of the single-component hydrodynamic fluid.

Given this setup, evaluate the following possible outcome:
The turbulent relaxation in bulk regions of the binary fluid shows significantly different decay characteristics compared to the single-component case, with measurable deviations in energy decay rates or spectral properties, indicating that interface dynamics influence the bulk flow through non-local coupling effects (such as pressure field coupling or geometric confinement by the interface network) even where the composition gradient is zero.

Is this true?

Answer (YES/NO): NO